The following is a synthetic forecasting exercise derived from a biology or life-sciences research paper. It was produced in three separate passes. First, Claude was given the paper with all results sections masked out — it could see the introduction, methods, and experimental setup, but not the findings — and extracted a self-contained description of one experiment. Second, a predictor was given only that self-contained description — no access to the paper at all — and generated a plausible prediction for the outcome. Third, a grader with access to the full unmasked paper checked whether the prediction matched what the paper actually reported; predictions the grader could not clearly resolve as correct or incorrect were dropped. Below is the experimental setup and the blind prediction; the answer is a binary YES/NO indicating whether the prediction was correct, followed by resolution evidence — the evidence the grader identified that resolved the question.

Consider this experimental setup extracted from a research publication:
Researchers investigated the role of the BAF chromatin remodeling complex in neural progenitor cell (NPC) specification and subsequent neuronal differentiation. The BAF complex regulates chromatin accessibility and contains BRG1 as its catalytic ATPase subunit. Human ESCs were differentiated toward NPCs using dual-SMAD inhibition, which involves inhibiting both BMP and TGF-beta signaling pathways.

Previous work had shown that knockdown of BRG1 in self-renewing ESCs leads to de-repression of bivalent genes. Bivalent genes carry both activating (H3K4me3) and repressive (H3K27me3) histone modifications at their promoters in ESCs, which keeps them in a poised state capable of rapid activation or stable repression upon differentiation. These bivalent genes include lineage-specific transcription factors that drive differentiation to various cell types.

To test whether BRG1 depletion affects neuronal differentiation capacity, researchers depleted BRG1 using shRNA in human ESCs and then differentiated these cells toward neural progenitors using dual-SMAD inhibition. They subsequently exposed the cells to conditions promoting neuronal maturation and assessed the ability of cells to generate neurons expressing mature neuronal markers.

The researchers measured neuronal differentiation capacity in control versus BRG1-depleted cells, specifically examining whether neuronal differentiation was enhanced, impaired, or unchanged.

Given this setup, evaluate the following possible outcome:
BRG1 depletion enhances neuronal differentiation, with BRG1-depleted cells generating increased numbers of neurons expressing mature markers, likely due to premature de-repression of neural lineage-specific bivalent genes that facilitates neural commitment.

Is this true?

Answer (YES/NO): YES